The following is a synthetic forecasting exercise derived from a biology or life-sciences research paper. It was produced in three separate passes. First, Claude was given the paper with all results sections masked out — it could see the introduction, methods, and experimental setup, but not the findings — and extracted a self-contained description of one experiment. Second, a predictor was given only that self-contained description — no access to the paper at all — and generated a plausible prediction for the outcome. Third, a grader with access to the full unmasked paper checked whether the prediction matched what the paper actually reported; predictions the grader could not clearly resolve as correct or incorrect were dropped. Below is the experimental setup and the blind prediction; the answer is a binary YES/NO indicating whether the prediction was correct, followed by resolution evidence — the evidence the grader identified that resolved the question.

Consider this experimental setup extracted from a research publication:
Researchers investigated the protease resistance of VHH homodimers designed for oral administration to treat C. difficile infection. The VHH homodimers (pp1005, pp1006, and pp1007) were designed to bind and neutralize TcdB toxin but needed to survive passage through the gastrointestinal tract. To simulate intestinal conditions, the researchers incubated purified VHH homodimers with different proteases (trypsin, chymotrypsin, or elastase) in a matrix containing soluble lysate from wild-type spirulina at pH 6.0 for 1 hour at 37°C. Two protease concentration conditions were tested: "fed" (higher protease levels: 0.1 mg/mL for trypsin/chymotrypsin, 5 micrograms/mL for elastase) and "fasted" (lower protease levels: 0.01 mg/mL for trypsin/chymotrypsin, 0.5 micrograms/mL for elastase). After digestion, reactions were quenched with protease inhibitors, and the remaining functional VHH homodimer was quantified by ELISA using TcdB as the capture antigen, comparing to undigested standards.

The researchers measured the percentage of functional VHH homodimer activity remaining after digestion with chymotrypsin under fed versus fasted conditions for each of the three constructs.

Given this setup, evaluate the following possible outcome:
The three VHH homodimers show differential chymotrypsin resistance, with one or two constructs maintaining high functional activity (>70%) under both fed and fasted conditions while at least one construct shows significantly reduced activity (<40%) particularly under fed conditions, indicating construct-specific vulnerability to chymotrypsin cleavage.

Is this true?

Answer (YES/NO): NO